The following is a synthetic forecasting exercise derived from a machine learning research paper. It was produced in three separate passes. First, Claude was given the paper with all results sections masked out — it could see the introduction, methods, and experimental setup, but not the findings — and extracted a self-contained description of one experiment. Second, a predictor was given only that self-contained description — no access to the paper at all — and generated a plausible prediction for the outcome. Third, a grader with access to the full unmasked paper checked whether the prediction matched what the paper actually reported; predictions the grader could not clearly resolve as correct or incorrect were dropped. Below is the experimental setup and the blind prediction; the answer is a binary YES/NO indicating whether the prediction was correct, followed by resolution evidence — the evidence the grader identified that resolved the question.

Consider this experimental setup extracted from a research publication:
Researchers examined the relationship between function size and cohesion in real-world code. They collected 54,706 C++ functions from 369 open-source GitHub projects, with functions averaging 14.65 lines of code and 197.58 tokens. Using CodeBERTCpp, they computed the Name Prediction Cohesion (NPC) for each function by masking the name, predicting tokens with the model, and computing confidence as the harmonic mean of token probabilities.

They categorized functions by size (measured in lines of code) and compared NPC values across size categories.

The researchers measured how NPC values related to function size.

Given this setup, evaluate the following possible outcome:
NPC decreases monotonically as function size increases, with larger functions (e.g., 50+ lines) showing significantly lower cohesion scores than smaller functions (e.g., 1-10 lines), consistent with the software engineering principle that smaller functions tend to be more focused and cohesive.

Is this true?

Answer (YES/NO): NO